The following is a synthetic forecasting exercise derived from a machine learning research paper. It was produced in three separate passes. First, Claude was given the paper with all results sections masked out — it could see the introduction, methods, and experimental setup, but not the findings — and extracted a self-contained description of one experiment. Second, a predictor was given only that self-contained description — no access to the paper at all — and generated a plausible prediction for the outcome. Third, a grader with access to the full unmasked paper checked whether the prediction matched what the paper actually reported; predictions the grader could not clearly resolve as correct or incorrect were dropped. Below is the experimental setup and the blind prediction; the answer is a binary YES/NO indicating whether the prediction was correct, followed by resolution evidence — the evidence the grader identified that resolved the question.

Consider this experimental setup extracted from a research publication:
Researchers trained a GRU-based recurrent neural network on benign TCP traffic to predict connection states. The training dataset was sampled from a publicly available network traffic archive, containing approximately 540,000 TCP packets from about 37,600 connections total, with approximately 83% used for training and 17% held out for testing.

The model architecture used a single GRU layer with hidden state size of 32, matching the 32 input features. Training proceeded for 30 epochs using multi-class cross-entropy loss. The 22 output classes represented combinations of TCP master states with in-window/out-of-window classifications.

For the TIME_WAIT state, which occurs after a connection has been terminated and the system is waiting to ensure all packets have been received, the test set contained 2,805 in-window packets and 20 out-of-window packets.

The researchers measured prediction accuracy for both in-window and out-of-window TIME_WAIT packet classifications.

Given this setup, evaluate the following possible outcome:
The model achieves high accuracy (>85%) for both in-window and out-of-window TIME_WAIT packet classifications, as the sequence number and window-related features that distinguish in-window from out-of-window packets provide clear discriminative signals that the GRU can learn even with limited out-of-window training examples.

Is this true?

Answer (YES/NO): YES